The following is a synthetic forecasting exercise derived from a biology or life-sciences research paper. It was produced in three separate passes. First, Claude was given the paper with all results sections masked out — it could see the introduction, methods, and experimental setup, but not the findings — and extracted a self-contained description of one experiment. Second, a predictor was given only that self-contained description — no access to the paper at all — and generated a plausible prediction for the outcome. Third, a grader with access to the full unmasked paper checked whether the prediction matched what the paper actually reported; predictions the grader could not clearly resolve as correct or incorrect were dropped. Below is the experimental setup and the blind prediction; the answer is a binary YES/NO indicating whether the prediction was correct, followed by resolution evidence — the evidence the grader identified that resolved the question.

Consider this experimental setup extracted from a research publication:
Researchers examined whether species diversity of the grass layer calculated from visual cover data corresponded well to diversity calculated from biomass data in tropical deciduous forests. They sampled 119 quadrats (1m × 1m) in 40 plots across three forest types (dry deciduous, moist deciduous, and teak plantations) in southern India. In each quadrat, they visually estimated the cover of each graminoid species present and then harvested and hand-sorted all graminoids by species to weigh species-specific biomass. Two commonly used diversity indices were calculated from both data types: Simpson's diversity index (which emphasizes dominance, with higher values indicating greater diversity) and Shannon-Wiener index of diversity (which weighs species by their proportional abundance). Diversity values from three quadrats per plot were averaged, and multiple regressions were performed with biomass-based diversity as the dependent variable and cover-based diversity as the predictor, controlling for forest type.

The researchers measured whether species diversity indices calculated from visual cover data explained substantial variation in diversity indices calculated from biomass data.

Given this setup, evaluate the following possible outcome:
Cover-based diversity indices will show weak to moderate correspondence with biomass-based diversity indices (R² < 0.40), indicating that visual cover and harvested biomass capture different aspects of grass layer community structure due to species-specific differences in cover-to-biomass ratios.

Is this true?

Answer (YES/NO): NO